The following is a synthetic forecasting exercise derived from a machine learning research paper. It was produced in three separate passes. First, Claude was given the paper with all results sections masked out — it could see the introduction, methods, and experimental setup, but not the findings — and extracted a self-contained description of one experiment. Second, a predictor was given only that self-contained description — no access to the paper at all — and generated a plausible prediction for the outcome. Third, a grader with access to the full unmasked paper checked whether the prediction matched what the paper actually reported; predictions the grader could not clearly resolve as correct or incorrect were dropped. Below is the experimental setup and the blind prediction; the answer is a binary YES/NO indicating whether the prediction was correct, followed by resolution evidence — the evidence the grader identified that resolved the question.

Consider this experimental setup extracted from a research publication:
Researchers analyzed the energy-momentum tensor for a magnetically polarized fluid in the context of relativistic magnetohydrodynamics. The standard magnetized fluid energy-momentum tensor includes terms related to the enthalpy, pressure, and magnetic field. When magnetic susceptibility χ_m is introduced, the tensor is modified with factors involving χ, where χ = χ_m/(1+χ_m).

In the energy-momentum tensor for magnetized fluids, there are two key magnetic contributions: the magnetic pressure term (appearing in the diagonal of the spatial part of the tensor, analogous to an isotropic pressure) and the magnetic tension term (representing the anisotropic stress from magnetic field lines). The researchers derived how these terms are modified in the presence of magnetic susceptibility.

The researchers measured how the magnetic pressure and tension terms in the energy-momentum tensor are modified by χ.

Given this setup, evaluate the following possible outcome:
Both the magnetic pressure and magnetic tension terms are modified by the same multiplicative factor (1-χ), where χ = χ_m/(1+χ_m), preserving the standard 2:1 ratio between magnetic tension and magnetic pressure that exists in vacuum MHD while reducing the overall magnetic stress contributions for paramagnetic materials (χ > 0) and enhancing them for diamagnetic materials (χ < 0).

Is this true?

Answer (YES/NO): NO